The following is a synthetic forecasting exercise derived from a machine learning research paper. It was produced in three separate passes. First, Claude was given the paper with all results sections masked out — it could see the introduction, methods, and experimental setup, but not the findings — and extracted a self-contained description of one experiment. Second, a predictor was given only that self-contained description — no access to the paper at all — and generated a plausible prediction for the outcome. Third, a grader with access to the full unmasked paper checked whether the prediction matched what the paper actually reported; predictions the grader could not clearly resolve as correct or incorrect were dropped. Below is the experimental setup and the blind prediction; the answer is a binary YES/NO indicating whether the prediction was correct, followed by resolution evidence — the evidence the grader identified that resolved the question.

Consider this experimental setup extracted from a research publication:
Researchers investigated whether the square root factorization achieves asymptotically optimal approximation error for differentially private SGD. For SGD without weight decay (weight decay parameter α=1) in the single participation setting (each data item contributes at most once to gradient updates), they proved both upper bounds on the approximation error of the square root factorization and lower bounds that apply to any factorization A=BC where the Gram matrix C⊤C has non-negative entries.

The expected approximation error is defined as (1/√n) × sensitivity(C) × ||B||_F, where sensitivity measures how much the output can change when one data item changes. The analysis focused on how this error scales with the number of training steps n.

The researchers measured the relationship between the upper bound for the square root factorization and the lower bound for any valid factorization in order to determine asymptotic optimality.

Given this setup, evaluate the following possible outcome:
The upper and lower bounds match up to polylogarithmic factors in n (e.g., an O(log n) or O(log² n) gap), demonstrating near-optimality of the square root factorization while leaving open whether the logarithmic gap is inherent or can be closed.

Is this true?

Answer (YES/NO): NO